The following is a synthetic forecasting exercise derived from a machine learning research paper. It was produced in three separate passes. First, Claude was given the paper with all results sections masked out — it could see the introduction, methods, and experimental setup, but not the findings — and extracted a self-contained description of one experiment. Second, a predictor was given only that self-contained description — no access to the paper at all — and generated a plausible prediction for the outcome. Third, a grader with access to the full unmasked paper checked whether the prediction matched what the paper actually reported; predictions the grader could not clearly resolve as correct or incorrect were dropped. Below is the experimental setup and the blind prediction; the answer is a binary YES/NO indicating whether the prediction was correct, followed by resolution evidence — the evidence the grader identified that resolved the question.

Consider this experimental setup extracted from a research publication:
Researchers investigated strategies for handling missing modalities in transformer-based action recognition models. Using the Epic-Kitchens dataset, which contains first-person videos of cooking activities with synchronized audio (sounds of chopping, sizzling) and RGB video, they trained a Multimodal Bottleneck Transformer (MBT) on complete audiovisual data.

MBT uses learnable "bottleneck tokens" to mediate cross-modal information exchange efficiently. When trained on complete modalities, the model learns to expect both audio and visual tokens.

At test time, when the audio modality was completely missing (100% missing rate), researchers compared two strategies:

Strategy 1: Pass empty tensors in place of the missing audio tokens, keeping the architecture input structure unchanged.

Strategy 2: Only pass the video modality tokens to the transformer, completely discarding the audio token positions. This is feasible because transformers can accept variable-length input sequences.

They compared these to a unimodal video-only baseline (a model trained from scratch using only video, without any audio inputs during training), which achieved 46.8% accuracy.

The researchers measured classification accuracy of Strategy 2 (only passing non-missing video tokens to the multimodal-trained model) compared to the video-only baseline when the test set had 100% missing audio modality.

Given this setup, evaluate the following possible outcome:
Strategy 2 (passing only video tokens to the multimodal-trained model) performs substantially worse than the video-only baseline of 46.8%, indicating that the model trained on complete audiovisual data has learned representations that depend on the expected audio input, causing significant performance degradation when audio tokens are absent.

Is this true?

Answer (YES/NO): YES